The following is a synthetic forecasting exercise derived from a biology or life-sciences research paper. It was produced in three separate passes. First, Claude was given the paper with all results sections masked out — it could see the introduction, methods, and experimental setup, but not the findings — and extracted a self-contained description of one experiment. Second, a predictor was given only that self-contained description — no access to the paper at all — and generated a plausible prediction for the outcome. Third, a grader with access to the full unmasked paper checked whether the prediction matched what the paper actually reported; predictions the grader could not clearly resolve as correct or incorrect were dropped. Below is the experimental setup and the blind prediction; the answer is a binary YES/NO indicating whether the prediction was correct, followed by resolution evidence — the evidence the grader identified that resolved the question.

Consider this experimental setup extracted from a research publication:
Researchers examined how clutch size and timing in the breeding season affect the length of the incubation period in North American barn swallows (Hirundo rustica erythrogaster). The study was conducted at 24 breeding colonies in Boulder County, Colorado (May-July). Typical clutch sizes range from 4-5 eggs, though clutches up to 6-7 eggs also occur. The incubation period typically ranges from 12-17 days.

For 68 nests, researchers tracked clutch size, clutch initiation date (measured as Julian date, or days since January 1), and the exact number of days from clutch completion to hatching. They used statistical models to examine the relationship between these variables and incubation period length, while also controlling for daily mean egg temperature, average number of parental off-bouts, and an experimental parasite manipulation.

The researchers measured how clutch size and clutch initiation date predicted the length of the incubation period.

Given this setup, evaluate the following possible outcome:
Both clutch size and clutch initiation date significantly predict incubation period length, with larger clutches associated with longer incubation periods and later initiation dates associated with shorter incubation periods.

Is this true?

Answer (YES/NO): NO